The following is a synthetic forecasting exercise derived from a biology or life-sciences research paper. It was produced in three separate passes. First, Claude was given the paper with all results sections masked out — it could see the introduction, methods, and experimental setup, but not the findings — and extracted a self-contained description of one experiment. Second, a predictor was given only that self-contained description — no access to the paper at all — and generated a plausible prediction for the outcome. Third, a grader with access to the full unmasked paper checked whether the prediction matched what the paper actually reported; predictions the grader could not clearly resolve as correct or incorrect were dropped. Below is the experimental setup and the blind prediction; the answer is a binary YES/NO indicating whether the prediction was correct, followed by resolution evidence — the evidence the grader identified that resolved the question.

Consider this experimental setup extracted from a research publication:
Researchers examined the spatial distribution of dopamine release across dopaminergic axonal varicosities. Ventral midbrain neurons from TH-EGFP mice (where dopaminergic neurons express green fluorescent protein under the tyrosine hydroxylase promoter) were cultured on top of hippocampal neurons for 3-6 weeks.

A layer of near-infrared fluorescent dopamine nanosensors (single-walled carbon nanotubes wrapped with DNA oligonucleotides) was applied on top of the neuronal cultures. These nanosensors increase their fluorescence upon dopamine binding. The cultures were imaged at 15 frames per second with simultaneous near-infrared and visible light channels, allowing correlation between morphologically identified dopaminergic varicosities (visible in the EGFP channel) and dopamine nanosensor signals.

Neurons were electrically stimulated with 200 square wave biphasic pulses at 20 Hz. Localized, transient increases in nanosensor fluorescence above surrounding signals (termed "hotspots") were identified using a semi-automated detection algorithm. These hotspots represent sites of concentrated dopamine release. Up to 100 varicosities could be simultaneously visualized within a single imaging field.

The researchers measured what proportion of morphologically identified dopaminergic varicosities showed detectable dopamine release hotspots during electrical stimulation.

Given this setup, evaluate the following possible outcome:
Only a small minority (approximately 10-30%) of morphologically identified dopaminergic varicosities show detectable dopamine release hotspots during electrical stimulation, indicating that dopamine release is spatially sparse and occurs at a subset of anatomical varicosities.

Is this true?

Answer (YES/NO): YES